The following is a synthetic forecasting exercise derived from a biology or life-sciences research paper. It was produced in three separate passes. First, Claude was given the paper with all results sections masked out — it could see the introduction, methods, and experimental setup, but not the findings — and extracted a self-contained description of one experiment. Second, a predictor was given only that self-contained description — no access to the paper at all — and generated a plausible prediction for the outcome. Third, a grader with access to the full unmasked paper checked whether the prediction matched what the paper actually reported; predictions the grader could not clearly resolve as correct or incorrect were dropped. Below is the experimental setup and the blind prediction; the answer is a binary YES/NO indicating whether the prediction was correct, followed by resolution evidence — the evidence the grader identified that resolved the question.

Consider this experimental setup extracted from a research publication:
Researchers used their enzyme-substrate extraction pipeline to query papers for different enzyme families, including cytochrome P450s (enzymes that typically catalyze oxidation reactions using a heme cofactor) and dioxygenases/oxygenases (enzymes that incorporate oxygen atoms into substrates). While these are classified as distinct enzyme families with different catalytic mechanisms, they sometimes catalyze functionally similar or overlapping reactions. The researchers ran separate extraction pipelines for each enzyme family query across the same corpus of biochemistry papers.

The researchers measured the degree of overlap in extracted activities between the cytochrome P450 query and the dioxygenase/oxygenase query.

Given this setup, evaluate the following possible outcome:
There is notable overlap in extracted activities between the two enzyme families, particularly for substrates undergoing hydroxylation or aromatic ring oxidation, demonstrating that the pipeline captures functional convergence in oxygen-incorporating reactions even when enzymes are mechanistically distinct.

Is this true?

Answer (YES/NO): NO